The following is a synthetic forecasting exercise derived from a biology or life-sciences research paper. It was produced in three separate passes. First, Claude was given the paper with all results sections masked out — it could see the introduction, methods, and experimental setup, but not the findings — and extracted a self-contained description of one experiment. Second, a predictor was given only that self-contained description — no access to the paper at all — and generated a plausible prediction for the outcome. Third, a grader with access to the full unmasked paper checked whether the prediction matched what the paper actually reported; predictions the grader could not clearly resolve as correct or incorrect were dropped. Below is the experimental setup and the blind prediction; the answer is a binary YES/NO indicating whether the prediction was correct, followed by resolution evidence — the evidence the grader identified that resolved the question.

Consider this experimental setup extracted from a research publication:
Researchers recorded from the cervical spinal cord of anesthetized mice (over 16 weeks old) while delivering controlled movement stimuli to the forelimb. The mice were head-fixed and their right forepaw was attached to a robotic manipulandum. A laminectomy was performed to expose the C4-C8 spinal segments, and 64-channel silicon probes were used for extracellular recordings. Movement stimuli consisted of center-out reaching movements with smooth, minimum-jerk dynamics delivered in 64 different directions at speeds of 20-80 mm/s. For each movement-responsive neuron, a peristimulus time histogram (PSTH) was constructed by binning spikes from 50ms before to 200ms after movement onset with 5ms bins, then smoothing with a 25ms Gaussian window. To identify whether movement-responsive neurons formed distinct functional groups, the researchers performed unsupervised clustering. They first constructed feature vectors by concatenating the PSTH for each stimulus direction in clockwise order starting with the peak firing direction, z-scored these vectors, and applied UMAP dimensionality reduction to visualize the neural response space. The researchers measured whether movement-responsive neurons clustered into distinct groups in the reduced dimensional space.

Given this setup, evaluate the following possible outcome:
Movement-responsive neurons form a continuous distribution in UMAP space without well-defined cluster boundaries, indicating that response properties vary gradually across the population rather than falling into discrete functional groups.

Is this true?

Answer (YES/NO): NO